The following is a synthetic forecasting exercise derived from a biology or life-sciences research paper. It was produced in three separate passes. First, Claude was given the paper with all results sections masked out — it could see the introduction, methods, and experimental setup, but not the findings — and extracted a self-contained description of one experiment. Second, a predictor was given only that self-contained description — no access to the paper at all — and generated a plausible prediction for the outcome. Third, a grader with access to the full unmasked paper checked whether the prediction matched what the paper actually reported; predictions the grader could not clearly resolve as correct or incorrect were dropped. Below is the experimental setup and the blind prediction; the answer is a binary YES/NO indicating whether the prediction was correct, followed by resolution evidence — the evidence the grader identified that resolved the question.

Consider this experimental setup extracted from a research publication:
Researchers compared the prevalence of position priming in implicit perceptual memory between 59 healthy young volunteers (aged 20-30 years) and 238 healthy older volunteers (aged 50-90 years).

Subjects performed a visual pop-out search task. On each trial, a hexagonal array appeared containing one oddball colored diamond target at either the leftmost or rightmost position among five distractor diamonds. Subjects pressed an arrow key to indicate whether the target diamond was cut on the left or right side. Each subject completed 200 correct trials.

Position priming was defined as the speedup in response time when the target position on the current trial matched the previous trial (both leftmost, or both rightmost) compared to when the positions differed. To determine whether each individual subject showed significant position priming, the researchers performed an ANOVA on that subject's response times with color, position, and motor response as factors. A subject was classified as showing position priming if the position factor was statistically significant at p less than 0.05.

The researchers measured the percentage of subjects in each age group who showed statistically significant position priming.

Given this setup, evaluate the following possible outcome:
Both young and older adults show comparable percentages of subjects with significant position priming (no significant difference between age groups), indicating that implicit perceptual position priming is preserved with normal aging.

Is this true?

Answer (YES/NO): NO